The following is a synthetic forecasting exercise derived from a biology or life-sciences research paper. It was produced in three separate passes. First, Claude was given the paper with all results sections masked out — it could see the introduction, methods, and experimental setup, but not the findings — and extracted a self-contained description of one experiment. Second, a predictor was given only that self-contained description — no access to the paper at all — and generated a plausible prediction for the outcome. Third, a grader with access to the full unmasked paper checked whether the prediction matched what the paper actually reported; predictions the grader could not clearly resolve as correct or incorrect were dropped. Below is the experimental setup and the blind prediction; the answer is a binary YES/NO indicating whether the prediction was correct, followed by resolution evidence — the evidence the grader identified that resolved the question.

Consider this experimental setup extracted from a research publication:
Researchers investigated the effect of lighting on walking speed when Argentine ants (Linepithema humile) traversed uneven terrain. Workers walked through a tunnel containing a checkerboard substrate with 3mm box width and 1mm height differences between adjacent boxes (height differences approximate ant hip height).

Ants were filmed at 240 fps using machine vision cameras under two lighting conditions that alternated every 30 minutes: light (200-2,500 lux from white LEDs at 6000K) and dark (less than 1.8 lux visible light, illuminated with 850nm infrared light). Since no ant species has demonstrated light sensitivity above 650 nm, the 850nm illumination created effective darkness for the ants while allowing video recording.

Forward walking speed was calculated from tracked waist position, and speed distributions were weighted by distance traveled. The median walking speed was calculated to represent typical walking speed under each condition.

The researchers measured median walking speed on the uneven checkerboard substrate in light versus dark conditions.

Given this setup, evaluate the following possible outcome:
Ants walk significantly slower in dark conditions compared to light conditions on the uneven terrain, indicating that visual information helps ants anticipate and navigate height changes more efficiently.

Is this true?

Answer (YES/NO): NO